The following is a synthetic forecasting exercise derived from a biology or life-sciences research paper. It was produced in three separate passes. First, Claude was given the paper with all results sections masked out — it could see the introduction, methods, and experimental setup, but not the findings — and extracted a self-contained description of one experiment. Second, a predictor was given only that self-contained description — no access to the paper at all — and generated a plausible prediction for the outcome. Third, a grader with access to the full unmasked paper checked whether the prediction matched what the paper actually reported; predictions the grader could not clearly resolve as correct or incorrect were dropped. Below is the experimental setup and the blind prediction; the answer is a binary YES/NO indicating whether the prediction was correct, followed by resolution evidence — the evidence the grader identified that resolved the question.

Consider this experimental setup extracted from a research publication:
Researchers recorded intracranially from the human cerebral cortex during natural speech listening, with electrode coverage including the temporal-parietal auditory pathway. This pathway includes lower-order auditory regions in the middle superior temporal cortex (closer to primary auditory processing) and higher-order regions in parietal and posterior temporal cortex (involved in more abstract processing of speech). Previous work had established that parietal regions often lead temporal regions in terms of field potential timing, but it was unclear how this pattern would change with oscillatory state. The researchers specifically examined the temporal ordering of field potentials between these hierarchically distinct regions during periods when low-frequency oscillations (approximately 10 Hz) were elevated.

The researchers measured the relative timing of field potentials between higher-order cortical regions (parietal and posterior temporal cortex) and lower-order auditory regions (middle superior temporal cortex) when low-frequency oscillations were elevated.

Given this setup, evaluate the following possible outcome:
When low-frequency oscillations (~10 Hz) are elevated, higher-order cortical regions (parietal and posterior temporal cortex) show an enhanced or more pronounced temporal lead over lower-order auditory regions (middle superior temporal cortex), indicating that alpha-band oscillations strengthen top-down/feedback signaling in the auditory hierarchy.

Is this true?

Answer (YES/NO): YES